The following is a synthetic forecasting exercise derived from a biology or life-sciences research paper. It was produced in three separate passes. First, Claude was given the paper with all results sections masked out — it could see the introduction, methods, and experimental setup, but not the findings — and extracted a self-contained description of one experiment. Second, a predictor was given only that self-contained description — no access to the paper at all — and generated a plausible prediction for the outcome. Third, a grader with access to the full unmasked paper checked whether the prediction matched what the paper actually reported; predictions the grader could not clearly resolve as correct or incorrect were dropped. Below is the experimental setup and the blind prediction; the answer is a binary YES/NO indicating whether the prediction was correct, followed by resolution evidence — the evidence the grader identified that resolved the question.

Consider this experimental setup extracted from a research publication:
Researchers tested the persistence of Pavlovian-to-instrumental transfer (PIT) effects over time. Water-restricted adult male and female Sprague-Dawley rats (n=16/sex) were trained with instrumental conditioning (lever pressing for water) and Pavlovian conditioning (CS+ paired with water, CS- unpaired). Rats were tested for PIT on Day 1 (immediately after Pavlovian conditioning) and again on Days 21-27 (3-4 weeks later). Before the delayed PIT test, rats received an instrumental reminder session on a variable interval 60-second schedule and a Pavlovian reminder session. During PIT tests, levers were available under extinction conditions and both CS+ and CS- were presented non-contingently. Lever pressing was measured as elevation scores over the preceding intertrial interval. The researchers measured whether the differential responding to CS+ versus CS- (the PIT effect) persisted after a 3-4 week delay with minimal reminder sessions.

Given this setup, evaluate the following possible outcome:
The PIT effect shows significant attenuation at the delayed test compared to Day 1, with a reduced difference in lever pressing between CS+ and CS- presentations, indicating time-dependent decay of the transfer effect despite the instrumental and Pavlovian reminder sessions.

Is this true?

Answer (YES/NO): NO